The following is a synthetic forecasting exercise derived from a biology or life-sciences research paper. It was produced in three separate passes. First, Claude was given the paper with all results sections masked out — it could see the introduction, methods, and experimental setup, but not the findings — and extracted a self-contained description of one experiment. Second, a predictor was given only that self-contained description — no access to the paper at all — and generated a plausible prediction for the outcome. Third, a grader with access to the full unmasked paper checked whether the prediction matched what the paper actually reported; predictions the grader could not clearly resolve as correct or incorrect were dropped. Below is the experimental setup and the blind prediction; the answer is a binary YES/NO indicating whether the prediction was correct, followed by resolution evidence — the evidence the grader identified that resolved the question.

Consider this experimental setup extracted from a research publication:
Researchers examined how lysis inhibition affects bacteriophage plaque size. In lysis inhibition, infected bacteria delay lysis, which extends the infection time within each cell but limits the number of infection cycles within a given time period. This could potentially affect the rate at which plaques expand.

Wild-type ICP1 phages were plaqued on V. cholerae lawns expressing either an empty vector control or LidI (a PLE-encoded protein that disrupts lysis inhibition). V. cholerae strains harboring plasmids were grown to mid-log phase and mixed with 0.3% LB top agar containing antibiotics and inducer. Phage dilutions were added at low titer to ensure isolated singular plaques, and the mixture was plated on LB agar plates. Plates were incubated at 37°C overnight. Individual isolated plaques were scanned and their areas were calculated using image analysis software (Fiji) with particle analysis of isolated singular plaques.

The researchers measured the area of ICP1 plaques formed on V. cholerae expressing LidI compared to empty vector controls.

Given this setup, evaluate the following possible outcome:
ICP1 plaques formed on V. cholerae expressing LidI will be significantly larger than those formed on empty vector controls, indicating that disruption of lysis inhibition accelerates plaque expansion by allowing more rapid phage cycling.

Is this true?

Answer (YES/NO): YES